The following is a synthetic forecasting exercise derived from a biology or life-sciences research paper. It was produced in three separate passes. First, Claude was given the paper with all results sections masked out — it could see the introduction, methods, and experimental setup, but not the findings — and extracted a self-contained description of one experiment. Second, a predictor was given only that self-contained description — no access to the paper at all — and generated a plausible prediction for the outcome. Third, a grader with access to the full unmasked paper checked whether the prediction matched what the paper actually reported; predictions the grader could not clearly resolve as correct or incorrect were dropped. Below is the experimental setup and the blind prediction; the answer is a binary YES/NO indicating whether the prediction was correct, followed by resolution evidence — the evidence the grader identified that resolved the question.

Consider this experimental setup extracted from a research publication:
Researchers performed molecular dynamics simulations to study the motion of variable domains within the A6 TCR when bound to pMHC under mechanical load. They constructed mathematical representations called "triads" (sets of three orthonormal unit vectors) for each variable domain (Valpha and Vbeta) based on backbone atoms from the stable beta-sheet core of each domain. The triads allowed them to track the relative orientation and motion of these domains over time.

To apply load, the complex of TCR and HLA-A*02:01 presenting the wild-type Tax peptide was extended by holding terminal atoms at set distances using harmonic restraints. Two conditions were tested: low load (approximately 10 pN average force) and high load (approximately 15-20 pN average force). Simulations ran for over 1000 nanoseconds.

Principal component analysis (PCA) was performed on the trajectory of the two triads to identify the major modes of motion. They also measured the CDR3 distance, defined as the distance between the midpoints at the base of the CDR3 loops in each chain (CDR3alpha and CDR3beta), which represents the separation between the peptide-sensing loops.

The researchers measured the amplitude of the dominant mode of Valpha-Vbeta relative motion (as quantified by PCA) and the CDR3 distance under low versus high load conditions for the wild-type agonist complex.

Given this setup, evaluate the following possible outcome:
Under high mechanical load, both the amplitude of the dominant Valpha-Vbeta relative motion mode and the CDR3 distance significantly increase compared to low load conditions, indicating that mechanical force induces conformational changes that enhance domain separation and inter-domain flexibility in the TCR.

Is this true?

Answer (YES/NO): NO